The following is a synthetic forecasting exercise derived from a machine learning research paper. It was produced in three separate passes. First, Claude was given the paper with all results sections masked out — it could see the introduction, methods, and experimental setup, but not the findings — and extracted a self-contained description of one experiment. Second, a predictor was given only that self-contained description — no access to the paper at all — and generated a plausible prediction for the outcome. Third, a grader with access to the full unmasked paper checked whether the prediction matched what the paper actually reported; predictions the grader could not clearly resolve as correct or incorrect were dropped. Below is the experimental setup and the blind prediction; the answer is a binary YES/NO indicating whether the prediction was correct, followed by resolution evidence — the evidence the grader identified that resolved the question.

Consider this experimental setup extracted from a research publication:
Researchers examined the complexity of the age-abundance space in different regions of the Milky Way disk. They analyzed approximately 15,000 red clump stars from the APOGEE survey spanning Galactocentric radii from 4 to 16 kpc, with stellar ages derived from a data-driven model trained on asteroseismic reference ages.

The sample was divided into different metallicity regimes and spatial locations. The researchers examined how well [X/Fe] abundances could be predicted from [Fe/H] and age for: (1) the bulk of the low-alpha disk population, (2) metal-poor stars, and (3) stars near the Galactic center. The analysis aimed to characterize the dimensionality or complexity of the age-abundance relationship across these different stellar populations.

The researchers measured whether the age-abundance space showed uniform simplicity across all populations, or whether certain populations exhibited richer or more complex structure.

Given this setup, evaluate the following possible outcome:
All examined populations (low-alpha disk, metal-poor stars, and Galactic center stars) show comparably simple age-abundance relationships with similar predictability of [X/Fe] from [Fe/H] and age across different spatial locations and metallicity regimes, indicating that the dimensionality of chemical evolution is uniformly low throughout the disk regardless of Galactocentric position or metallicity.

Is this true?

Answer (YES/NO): NO